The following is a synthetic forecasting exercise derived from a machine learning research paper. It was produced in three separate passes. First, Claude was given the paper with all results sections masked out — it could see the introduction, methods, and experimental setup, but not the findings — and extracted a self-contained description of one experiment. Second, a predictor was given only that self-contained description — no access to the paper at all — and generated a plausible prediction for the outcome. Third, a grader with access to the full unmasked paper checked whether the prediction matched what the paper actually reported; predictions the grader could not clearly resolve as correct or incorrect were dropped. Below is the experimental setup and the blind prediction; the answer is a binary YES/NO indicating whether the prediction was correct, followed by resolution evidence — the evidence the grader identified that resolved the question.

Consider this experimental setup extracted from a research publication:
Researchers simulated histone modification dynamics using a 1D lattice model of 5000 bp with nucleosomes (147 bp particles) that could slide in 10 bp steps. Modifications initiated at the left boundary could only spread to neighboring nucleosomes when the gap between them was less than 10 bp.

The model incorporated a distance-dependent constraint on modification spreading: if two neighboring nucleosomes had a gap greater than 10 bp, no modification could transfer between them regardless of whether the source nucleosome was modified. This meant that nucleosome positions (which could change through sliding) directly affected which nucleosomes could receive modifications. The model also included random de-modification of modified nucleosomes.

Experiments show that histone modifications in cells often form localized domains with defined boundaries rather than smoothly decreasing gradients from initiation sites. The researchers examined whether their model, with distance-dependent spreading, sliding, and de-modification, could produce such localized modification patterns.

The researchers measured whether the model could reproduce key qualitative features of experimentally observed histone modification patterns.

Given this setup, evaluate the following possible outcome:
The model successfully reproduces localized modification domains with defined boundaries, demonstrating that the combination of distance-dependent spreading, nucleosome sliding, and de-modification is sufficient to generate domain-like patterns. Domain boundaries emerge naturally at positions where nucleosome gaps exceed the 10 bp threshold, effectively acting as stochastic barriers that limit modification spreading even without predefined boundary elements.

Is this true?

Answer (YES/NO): YES